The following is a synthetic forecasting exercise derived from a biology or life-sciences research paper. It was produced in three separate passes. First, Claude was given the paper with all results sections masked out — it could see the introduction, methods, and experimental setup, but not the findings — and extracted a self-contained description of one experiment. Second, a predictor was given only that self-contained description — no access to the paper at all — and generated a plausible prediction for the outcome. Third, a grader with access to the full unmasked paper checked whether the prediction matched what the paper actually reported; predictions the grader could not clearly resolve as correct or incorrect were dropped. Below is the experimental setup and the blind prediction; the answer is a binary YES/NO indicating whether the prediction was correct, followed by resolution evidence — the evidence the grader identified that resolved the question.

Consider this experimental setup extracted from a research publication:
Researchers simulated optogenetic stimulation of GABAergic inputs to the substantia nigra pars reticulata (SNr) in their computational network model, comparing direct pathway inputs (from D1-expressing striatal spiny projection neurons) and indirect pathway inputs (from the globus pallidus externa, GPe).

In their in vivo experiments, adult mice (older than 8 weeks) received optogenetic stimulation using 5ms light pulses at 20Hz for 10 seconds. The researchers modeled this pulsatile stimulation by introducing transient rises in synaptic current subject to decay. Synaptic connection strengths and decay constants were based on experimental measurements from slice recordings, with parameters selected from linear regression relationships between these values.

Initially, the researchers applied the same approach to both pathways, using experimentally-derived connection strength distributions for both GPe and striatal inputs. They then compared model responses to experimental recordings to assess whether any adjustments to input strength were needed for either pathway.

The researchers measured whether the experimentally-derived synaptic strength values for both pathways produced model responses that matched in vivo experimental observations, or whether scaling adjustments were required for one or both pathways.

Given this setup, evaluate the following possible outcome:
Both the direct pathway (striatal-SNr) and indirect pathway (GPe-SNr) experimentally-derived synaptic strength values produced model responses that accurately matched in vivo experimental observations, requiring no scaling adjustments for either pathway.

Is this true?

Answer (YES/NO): NO